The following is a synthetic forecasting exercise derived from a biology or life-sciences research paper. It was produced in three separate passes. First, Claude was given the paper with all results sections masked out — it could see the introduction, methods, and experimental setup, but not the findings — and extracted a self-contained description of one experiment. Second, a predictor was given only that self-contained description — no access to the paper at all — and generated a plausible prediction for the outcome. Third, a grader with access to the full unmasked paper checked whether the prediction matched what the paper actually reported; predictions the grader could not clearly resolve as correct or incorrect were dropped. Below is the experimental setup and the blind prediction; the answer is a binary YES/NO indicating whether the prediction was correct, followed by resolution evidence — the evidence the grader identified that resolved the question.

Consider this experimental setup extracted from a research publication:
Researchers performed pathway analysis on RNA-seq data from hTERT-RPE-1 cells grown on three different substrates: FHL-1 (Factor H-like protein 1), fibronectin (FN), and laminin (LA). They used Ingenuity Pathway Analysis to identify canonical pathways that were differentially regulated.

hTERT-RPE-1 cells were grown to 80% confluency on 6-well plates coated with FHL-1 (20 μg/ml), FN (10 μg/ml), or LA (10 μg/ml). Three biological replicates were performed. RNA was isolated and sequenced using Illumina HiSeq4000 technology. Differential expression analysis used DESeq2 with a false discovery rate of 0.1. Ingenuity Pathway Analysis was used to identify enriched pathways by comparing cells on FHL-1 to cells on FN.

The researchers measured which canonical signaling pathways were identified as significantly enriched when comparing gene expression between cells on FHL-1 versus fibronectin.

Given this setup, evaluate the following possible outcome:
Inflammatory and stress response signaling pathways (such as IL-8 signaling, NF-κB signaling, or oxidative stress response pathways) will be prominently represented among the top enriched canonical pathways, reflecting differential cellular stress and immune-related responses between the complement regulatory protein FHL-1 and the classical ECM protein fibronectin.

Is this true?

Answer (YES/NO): NO